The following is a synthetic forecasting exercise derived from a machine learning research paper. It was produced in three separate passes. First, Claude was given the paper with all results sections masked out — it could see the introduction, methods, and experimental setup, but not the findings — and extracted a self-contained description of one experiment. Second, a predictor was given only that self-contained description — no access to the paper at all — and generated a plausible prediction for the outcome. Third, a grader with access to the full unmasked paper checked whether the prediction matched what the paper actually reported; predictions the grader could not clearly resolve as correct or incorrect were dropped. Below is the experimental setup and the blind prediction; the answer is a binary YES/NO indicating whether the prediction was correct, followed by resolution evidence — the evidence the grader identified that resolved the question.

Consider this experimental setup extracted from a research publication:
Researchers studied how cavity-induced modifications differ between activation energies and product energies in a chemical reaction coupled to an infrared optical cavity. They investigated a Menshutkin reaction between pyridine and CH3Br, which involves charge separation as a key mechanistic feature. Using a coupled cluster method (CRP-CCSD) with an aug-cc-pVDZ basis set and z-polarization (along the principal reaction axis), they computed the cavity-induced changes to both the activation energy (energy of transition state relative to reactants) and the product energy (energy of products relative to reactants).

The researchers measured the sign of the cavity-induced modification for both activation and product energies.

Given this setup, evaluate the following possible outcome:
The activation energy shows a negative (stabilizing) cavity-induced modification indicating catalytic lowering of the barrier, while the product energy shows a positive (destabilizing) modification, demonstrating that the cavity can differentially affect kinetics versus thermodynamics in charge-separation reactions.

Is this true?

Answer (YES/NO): YES